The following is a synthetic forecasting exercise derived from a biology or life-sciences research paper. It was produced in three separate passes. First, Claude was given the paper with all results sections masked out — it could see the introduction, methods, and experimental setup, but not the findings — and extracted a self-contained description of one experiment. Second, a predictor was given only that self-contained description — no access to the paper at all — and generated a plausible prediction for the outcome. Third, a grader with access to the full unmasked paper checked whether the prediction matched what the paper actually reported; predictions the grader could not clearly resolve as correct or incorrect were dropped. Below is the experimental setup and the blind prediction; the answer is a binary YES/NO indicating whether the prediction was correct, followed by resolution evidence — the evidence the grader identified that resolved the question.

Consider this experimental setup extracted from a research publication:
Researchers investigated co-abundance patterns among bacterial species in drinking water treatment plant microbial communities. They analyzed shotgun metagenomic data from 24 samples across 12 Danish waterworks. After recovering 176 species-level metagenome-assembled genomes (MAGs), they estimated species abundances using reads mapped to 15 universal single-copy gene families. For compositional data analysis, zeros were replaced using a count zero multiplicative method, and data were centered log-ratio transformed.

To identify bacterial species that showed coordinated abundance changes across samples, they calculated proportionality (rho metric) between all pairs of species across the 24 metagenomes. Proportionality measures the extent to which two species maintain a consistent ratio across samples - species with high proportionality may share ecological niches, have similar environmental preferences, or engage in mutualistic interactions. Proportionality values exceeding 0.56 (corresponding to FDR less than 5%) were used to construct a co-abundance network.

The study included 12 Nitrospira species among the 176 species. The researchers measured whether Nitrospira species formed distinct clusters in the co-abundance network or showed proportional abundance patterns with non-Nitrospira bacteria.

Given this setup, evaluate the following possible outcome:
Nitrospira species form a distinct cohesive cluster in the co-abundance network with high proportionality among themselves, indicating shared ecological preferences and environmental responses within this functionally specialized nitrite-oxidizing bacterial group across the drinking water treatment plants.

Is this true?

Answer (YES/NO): NO